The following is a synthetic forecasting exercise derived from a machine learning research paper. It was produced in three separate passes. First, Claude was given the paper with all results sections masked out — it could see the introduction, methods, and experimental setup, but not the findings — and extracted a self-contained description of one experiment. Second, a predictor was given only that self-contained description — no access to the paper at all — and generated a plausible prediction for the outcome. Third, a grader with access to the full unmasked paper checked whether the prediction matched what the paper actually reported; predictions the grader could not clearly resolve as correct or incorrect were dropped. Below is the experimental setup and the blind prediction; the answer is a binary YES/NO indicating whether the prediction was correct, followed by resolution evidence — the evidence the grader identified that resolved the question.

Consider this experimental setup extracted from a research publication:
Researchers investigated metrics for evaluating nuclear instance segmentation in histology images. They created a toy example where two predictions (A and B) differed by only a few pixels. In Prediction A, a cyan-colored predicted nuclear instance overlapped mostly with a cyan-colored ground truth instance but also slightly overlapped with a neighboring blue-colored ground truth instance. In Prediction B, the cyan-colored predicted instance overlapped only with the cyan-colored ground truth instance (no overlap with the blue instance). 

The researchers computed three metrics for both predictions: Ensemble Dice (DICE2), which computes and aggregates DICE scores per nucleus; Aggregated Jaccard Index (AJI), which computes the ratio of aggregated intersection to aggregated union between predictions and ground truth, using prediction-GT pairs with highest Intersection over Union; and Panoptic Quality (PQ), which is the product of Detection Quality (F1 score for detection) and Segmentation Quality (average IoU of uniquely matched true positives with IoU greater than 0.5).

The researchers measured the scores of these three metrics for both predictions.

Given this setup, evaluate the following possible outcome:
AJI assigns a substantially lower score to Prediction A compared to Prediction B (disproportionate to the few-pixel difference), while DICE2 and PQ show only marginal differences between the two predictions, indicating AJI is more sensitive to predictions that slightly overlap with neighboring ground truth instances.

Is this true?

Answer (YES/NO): NO